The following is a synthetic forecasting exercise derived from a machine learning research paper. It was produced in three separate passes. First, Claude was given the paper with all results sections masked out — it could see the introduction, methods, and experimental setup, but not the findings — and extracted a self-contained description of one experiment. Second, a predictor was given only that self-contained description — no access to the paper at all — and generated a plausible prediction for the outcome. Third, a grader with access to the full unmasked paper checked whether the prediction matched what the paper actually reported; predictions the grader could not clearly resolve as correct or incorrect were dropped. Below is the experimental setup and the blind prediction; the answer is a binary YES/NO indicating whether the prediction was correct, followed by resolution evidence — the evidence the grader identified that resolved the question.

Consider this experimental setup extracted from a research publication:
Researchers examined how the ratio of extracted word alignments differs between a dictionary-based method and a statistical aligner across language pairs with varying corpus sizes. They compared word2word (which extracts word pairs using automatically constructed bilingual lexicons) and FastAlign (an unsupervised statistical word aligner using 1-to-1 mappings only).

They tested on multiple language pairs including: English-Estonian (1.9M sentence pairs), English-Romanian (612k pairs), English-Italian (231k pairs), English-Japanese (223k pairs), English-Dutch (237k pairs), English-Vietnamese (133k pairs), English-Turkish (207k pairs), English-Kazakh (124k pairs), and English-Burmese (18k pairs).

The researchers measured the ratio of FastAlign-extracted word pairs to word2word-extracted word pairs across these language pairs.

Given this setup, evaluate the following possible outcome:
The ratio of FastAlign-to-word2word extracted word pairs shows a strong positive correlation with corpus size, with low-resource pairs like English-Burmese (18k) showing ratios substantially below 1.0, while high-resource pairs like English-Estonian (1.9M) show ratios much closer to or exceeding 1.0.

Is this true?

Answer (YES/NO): NO